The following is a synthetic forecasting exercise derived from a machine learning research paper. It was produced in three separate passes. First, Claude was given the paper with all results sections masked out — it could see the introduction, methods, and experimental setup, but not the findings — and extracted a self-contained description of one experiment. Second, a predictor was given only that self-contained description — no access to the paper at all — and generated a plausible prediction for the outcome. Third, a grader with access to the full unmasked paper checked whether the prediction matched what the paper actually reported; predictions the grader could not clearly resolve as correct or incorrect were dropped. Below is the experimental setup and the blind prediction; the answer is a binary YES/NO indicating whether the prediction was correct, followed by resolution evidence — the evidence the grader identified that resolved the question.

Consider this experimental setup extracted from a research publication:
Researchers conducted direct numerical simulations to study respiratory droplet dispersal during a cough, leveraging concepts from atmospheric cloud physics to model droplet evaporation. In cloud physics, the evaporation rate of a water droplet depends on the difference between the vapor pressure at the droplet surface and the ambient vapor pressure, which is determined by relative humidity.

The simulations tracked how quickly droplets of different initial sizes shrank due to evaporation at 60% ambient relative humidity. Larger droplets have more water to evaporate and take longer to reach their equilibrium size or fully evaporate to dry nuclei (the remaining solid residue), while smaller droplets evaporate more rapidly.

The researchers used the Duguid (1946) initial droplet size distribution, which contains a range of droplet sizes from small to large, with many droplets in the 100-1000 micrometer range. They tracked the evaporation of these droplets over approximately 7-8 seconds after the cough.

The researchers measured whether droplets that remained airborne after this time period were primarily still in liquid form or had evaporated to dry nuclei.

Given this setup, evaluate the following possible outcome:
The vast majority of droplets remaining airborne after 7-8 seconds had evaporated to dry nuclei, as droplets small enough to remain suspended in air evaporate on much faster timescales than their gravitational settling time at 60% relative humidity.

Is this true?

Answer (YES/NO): NO